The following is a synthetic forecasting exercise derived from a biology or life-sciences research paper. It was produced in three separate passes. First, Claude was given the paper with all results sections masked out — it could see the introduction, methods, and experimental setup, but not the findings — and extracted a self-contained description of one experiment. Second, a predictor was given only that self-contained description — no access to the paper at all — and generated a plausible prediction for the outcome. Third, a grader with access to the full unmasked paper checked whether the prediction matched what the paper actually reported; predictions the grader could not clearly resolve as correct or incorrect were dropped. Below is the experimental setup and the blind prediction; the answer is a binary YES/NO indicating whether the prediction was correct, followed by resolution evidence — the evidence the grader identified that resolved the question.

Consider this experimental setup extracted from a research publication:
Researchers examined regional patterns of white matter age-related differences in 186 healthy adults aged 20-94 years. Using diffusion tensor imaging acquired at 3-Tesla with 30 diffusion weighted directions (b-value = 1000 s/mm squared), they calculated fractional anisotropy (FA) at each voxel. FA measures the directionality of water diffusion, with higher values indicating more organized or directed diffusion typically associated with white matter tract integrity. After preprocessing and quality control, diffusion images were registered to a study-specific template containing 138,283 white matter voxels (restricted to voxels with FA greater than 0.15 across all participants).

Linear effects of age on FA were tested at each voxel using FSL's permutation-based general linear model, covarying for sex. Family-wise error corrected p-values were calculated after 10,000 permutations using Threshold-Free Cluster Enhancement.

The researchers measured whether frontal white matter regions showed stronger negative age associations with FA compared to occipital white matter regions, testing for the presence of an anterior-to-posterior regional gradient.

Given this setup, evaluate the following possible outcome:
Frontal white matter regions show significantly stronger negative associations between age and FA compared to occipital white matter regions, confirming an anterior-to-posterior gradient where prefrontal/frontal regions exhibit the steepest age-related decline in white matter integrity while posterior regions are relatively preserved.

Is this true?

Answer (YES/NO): YES